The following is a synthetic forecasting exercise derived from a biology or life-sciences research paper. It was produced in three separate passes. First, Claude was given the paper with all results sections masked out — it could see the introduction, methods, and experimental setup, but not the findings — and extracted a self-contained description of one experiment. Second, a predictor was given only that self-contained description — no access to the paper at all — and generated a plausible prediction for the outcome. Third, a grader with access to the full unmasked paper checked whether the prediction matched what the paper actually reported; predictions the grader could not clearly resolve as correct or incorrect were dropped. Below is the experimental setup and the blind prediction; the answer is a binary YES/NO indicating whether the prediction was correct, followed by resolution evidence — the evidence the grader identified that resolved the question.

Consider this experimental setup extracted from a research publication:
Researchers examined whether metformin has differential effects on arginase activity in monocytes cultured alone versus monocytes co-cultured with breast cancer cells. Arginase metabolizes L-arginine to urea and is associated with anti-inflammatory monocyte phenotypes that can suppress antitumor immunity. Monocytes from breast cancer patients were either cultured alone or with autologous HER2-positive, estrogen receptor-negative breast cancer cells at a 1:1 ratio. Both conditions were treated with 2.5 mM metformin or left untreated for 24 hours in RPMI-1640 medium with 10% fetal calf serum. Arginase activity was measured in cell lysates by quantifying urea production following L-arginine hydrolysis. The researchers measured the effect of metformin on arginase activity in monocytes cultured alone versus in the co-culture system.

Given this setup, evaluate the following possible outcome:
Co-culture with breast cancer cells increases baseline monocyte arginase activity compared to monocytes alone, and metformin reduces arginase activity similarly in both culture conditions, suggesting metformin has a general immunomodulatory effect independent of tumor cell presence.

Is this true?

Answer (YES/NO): NO